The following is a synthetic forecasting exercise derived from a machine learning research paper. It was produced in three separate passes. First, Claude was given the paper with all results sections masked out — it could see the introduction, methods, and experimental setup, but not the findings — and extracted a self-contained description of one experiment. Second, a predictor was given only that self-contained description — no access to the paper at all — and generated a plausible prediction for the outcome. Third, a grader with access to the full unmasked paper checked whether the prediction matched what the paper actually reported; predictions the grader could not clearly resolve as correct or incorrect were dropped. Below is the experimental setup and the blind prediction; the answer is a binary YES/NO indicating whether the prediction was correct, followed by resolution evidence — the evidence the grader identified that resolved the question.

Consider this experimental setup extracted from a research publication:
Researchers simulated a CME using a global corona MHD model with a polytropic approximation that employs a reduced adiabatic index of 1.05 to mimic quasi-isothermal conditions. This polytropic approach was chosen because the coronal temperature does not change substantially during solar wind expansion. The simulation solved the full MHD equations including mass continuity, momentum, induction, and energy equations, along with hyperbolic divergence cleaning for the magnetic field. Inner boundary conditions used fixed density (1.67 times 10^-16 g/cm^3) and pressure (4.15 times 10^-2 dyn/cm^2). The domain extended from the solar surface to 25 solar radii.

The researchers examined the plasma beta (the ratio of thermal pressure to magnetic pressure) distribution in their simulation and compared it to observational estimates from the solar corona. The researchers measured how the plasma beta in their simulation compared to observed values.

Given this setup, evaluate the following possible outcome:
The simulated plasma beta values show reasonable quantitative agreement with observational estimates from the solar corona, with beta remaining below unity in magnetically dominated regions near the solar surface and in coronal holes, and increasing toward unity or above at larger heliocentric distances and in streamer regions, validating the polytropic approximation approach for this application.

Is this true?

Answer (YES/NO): NO